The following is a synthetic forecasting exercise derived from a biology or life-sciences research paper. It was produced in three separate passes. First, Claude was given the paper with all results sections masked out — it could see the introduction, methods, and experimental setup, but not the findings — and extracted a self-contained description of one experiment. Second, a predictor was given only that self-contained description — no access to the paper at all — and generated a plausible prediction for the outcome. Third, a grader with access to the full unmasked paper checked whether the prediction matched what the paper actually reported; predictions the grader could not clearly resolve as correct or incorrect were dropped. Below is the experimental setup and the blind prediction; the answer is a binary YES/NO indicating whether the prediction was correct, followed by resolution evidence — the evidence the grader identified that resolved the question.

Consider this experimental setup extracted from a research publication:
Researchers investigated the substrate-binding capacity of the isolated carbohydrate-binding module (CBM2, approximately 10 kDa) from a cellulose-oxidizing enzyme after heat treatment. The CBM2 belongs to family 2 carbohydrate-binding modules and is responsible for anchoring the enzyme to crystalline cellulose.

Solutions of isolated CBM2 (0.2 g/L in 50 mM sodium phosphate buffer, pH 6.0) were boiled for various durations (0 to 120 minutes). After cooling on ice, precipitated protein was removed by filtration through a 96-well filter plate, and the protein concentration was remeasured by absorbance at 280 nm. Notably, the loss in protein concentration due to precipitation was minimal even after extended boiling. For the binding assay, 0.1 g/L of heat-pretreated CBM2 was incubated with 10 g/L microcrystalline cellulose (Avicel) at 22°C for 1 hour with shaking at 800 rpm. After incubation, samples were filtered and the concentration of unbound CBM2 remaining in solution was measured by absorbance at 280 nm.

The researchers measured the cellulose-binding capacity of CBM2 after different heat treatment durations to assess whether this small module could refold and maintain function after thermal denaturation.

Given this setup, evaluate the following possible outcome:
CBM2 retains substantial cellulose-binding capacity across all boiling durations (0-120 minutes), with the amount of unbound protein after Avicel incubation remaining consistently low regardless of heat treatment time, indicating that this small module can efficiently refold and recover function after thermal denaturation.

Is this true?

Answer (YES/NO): YES